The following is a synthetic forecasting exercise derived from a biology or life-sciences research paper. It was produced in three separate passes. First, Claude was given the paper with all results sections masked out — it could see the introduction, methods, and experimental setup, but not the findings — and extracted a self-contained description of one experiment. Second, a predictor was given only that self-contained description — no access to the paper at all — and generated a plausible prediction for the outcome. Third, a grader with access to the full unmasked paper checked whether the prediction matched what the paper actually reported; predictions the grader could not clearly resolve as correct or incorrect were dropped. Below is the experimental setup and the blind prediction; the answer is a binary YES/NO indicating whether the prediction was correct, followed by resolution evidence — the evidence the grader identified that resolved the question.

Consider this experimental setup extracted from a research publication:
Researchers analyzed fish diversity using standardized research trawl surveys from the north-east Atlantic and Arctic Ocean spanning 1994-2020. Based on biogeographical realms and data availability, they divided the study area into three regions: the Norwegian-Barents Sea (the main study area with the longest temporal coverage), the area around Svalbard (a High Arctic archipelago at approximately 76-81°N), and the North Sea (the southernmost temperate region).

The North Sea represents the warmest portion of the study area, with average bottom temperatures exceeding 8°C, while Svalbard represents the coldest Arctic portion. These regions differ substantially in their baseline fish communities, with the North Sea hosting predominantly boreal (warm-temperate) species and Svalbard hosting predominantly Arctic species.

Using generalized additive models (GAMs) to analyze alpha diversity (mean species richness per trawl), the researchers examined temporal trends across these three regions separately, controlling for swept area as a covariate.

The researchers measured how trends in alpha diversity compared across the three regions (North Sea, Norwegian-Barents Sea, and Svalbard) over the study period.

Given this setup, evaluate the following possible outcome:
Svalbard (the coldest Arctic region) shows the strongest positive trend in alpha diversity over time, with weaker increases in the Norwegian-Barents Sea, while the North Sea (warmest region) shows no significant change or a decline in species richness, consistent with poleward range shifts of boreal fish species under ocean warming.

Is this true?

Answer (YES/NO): NO